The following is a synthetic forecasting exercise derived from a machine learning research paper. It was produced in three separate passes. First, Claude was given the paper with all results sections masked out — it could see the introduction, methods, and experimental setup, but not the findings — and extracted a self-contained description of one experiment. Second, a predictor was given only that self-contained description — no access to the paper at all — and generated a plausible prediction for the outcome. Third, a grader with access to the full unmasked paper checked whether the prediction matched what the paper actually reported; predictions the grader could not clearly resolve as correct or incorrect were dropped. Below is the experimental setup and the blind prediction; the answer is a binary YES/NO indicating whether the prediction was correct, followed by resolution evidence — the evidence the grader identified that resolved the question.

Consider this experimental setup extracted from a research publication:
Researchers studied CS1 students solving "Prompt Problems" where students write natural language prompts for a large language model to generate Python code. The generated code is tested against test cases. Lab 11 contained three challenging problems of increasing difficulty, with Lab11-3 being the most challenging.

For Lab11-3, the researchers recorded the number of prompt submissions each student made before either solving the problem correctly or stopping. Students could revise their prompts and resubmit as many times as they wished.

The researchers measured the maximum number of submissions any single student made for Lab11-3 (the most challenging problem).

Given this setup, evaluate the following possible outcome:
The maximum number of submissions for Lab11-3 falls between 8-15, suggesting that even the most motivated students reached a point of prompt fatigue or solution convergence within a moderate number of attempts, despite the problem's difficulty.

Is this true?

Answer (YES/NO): NO